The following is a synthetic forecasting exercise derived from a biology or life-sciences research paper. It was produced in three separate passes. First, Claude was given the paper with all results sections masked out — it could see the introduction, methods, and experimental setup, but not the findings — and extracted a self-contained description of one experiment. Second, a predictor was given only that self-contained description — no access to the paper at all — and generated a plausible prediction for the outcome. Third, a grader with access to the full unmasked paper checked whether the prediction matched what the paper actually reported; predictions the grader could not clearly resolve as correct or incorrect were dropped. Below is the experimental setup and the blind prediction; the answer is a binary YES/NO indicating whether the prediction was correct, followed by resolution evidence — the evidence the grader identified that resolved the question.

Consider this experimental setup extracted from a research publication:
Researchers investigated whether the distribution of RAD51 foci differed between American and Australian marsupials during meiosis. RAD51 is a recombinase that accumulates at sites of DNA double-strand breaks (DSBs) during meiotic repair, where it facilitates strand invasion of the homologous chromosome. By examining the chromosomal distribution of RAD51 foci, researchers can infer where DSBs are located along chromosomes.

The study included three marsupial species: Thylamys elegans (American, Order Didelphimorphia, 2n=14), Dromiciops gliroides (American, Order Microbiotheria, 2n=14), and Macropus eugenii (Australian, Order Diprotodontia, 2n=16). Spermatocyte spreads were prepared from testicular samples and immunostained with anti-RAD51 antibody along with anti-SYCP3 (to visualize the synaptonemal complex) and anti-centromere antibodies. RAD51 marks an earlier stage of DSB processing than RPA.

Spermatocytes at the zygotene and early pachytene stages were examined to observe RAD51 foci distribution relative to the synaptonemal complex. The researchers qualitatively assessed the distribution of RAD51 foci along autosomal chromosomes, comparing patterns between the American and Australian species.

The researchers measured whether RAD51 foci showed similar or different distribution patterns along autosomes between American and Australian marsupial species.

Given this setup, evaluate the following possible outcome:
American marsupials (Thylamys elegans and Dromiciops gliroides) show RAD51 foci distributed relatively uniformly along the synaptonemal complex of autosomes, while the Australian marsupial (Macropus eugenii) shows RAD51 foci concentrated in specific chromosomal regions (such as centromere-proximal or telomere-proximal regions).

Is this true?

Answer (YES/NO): NO